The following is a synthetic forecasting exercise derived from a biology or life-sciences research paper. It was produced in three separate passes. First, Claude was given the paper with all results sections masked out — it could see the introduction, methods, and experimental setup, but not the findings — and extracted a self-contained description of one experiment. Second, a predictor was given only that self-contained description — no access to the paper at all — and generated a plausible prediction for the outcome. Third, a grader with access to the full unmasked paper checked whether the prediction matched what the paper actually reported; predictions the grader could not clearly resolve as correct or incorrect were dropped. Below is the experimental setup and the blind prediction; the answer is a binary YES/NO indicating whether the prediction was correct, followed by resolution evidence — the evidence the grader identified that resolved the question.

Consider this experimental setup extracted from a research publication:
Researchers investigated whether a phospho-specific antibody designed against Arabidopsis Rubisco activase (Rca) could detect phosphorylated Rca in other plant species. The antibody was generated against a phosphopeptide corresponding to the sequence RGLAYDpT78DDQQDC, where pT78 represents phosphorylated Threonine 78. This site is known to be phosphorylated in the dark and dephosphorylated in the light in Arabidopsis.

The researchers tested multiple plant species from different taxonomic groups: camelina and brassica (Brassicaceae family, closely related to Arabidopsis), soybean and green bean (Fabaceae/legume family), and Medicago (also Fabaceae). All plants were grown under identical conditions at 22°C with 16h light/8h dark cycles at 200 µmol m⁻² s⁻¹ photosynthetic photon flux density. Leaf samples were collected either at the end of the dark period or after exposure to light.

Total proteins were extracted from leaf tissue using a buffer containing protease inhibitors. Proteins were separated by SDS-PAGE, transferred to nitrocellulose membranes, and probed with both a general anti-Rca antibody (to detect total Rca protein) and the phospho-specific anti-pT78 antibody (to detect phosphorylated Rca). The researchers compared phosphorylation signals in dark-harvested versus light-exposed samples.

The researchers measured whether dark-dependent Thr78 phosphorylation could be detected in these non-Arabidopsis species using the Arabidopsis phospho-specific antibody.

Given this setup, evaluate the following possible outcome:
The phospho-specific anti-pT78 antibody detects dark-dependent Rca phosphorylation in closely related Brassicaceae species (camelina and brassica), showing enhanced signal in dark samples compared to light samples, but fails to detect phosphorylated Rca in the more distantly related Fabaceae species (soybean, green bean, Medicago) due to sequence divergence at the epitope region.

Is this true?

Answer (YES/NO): NO